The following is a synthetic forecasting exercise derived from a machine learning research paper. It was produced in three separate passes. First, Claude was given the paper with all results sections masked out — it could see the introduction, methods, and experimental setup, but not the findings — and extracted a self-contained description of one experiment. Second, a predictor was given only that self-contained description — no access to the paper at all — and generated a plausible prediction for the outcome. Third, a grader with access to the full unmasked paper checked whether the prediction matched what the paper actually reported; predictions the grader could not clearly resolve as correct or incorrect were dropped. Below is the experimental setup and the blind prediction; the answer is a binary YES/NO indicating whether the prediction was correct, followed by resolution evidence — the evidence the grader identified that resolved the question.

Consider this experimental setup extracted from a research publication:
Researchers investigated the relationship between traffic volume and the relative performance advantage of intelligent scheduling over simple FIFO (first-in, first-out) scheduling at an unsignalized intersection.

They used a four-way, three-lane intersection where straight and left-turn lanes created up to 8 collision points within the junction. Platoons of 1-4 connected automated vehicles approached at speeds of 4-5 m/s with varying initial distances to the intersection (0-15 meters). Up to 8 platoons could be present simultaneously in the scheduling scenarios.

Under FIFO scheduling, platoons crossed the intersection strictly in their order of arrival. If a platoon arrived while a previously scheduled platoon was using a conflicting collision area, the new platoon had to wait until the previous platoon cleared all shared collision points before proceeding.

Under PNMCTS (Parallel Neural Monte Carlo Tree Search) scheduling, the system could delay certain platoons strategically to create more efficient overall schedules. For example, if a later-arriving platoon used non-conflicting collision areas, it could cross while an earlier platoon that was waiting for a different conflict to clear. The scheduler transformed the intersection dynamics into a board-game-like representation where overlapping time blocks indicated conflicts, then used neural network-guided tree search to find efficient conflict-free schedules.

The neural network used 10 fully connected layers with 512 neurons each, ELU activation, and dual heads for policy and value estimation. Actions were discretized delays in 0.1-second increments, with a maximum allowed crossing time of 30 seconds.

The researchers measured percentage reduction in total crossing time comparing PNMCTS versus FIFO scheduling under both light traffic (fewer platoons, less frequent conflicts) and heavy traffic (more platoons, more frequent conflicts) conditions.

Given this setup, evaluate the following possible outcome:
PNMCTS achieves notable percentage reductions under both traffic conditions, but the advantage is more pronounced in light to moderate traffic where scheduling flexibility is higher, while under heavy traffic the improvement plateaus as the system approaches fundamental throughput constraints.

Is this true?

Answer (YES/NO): NO